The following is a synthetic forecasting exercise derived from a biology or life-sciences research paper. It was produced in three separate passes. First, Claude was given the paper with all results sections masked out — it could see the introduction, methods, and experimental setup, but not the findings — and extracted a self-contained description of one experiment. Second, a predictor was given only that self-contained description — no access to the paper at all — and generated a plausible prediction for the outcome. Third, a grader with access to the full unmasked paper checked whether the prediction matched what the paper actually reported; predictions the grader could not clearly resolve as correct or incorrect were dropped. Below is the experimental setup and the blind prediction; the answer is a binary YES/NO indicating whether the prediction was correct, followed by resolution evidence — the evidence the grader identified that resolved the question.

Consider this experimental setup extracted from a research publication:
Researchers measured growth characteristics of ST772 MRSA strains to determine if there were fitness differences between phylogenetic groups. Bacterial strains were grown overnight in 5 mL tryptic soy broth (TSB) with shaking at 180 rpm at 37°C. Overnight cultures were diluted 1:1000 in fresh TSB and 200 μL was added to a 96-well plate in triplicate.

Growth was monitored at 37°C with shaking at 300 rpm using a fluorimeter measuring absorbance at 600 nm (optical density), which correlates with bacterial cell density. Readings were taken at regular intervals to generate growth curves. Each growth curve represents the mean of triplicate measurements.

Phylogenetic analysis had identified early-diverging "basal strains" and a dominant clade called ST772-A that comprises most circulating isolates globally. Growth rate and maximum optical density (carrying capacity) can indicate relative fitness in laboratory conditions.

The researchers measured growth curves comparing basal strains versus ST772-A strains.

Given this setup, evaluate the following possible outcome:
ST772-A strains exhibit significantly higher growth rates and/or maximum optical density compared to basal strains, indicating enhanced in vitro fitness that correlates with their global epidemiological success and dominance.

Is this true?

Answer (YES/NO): NO